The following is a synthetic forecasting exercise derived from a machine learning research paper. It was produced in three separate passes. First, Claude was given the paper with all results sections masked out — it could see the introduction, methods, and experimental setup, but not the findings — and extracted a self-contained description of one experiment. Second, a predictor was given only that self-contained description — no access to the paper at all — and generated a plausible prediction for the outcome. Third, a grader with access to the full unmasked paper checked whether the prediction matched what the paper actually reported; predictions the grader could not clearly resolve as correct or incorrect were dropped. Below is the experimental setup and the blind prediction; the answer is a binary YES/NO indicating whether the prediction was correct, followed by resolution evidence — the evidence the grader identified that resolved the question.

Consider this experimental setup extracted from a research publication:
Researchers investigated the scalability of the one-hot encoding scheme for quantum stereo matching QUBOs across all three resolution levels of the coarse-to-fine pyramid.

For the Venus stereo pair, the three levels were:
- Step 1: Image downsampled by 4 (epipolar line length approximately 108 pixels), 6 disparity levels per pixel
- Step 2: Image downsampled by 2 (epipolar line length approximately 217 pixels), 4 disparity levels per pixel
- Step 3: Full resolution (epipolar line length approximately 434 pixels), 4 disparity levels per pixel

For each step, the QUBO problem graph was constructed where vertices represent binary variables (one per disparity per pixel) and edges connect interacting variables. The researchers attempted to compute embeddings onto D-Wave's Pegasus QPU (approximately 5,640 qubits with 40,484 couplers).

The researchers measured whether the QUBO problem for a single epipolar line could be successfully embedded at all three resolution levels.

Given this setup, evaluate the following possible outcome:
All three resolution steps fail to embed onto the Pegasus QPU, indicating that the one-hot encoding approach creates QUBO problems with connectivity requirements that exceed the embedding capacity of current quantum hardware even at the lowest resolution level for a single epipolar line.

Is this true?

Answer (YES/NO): NO